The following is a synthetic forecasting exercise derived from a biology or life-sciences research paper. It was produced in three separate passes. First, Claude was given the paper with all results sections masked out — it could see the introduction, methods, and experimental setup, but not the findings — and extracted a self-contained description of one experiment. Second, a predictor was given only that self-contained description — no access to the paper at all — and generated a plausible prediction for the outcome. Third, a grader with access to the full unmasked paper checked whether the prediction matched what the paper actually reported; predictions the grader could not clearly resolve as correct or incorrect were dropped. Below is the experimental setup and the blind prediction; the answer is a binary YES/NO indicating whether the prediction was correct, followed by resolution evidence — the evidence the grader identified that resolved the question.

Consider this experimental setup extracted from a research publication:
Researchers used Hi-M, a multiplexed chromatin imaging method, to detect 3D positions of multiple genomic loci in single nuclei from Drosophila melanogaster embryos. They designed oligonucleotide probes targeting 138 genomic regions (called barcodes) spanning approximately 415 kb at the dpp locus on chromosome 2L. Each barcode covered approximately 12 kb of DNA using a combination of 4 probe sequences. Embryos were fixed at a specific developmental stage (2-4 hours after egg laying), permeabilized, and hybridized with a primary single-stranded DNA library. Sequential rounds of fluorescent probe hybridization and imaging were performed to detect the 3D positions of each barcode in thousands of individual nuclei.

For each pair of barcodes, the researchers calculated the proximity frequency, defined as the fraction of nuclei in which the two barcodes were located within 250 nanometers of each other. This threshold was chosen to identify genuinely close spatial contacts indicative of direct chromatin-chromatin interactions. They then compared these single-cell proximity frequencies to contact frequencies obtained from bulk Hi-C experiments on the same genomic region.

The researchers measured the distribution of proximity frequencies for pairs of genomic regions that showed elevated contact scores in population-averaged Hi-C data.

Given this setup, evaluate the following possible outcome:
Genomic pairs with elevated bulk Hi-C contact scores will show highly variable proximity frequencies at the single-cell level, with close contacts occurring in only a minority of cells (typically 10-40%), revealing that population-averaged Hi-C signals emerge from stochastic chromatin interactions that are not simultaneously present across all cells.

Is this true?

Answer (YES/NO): YES